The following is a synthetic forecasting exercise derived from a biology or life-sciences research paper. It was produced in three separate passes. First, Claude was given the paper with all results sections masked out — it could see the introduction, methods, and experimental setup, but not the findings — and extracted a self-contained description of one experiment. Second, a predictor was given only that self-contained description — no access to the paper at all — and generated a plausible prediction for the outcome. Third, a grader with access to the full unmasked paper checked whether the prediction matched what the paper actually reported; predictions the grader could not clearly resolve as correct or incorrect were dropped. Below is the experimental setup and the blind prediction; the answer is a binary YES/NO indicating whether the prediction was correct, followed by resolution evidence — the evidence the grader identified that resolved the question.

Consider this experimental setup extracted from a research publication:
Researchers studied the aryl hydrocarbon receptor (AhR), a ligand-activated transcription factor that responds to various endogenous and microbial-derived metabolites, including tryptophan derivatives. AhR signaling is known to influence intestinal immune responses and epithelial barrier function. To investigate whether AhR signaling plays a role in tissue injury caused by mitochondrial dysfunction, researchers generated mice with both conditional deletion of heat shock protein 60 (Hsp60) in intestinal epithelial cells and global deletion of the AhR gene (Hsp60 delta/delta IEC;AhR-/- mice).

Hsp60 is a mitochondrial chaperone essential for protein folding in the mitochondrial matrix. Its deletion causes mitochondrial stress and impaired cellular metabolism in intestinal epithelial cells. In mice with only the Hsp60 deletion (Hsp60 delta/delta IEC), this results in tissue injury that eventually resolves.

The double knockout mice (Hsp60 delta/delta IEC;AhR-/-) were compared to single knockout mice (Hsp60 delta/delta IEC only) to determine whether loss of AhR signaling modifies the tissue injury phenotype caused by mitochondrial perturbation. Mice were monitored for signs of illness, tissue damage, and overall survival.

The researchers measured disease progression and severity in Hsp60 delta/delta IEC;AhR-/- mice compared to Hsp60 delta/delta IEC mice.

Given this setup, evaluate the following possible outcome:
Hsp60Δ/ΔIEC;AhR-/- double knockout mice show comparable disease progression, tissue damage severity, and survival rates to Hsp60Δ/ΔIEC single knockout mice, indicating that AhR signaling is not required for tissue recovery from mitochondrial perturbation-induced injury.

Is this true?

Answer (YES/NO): NO